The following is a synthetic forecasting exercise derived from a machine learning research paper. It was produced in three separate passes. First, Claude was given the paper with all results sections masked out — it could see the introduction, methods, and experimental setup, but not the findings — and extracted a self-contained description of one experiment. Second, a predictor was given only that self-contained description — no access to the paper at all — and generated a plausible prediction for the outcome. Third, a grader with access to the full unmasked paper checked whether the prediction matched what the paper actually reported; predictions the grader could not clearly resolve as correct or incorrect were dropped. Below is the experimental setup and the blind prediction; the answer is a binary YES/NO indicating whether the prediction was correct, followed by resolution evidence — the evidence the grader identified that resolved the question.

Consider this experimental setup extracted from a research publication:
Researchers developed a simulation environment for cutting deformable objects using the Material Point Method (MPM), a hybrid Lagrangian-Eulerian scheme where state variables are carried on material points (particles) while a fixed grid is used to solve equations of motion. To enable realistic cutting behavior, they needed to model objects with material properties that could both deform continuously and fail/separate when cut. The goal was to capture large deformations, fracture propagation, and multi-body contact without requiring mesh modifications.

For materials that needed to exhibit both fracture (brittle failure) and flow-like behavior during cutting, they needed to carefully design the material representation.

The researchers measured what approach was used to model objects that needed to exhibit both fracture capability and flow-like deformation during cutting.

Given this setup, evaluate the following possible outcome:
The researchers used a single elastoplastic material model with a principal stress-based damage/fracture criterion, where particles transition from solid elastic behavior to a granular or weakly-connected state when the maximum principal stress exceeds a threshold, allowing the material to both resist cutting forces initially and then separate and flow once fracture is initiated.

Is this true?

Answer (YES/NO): NO